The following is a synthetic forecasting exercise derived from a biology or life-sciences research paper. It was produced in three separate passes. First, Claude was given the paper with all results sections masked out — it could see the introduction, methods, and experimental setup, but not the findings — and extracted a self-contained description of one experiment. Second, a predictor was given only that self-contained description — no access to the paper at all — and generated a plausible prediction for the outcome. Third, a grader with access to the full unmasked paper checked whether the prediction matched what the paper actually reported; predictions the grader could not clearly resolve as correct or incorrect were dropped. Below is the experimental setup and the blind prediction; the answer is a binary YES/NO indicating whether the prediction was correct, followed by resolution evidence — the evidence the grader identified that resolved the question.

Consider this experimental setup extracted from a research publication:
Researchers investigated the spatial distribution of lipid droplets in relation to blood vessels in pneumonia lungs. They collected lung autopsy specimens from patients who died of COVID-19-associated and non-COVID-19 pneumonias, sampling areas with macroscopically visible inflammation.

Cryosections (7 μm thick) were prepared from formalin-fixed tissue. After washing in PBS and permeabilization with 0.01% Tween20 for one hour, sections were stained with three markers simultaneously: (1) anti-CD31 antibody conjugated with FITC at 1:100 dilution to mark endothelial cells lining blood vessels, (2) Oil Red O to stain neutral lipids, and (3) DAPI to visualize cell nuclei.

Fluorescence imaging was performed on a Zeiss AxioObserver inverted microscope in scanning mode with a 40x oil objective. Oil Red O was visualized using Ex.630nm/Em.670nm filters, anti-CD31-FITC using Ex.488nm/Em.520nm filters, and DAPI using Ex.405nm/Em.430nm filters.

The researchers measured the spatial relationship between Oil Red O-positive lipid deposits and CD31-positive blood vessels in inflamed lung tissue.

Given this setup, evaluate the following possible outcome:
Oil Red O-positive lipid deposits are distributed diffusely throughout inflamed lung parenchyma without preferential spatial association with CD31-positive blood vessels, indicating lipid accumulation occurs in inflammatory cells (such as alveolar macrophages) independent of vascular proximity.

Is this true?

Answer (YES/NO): NO